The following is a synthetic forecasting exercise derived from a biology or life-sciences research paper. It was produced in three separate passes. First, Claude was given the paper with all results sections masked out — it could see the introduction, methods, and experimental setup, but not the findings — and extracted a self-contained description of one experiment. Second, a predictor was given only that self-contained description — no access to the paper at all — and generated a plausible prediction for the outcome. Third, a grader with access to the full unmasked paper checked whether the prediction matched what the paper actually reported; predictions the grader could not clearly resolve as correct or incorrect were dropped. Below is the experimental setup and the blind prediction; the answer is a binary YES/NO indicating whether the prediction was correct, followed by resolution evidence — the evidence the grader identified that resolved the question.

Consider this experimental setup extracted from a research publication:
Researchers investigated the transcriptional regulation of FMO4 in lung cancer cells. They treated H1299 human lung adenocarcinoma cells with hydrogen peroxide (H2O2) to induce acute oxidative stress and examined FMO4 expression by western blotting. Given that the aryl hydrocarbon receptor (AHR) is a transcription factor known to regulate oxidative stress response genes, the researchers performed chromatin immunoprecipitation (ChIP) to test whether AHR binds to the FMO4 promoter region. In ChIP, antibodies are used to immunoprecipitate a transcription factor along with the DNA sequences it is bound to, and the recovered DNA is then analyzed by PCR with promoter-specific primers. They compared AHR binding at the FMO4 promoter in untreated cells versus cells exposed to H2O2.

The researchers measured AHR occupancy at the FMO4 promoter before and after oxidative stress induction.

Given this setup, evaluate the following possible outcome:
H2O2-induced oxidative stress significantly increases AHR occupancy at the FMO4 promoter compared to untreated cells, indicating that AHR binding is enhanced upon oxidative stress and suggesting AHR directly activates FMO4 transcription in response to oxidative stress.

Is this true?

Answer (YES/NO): YES